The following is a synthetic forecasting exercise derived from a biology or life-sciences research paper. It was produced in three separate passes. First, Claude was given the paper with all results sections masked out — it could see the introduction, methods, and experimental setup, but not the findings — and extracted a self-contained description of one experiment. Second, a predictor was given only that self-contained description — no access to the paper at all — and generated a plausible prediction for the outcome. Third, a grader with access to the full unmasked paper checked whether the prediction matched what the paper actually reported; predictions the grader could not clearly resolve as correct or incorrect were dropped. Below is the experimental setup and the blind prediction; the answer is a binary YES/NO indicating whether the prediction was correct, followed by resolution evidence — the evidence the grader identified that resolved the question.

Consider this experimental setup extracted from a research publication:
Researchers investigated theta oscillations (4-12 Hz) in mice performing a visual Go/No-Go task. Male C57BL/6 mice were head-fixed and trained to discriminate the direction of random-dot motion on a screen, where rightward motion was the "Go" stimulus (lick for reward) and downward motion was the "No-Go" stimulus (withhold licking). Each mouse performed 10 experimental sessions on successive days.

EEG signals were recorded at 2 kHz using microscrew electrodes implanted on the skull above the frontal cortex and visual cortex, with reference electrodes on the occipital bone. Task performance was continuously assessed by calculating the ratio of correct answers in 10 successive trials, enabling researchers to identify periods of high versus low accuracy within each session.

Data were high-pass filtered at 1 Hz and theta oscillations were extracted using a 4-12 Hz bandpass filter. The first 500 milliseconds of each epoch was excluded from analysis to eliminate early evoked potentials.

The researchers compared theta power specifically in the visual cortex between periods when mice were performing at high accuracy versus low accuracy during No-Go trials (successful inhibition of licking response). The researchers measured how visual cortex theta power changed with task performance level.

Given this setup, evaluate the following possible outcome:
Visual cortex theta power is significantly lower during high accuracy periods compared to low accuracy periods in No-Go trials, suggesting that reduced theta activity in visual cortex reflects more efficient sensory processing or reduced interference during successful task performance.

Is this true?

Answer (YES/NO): YES